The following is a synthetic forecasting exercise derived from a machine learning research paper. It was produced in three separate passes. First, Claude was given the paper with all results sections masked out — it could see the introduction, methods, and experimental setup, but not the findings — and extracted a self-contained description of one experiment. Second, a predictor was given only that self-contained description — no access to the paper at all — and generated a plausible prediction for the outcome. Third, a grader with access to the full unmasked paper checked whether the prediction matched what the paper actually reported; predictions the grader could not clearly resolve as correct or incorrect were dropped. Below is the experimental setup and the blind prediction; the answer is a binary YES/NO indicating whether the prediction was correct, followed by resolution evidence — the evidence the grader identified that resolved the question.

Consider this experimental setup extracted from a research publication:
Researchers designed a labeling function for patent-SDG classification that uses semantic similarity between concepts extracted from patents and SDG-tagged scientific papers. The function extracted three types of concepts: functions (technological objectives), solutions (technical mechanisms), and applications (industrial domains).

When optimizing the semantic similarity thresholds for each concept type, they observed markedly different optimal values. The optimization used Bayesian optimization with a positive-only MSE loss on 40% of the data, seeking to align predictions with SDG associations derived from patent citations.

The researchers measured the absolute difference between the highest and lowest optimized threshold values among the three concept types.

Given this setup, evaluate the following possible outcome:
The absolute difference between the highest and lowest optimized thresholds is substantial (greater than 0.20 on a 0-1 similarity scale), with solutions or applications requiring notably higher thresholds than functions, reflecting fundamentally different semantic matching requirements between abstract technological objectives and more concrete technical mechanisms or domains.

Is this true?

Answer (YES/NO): NO